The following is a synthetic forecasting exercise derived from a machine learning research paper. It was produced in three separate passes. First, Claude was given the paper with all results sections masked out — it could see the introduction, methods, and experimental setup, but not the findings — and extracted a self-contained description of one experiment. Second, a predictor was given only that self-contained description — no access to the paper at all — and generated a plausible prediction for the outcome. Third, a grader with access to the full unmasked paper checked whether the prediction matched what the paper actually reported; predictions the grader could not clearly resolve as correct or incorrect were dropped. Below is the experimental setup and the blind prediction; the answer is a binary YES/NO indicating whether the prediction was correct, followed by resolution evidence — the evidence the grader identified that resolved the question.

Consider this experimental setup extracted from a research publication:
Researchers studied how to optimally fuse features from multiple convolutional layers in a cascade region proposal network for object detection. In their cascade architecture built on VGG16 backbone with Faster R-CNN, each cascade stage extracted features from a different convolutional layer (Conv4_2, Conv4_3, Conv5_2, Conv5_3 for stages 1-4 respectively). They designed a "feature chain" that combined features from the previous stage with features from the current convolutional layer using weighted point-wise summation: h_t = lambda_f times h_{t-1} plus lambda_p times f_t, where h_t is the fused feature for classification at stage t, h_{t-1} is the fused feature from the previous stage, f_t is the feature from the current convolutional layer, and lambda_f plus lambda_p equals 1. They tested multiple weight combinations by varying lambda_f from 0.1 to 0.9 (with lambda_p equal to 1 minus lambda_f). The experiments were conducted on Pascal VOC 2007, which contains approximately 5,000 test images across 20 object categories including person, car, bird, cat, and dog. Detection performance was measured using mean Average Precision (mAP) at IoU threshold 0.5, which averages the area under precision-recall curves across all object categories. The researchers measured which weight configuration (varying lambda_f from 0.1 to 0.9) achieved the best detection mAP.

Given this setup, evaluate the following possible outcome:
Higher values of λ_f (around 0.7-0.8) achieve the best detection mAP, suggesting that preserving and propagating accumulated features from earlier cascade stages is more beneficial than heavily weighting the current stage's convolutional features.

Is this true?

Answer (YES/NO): NO